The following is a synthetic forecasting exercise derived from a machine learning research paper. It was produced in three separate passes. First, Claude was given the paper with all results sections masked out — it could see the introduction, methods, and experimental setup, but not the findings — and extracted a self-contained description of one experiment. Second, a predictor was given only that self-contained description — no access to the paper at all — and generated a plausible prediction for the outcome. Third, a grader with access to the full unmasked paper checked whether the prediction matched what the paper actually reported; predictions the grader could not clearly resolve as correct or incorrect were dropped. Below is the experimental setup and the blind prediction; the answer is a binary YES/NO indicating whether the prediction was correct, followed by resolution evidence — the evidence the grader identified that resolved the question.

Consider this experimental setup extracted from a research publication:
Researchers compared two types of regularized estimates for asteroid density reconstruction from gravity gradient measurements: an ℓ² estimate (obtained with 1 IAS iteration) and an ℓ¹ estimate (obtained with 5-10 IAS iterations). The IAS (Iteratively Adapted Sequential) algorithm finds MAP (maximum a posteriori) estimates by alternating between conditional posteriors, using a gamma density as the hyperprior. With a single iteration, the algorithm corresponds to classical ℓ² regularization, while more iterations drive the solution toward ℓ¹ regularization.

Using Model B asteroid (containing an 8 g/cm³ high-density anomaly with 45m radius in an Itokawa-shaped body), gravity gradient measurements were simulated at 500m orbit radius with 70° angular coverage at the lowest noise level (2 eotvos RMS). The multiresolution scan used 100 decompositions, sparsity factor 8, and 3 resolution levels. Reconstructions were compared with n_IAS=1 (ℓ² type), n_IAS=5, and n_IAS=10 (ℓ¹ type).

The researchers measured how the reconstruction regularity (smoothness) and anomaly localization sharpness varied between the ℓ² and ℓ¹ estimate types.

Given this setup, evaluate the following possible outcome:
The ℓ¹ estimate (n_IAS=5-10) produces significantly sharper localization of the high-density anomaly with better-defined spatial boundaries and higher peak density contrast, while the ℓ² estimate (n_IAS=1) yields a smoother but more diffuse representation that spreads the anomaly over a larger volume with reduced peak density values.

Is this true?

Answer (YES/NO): YES